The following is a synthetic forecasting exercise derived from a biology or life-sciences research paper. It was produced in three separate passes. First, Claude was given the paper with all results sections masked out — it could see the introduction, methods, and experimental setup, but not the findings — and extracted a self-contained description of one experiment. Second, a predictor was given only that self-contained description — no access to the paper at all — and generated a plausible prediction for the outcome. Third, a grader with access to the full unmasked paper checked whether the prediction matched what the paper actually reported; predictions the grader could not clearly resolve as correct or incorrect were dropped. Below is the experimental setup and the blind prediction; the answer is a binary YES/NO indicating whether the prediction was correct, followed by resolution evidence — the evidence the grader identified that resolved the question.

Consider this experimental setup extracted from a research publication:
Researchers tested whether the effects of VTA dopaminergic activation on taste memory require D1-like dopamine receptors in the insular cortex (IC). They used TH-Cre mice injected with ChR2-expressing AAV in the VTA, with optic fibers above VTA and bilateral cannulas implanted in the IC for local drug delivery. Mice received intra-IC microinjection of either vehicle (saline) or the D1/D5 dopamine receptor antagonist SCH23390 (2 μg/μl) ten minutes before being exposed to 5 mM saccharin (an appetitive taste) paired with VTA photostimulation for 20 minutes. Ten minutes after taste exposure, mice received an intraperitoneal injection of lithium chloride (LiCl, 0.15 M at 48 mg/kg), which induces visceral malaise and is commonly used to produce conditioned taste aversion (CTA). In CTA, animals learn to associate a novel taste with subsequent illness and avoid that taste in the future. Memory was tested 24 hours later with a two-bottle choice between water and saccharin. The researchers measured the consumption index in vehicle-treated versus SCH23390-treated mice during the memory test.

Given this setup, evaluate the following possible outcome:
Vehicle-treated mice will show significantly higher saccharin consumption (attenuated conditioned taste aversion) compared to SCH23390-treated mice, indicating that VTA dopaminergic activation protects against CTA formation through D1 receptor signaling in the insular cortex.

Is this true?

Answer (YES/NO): NO